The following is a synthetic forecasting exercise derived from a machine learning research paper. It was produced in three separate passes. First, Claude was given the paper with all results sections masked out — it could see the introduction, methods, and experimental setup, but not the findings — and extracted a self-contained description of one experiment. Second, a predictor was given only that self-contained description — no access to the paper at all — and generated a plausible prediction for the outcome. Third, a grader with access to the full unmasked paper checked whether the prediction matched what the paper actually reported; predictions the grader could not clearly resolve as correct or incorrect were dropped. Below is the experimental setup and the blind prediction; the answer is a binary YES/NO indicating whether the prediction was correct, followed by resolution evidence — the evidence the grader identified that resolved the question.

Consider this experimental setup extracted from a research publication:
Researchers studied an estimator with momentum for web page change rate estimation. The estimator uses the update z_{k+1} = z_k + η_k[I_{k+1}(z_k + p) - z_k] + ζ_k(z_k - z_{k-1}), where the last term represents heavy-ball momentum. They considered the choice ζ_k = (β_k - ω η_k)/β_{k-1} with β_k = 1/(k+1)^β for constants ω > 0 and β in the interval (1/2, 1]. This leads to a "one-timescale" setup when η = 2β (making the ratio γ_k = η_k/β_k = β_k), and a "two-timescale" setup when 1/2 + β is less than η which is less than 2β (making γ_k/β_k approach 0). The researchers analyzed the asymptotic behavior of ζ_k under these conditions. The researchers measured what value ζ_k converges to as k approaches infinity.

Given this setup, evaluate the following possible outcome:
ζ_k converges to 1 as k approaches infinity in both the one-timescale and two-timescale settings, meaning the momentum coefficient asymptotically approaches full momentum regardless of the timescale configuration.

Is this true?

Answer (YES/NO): YES